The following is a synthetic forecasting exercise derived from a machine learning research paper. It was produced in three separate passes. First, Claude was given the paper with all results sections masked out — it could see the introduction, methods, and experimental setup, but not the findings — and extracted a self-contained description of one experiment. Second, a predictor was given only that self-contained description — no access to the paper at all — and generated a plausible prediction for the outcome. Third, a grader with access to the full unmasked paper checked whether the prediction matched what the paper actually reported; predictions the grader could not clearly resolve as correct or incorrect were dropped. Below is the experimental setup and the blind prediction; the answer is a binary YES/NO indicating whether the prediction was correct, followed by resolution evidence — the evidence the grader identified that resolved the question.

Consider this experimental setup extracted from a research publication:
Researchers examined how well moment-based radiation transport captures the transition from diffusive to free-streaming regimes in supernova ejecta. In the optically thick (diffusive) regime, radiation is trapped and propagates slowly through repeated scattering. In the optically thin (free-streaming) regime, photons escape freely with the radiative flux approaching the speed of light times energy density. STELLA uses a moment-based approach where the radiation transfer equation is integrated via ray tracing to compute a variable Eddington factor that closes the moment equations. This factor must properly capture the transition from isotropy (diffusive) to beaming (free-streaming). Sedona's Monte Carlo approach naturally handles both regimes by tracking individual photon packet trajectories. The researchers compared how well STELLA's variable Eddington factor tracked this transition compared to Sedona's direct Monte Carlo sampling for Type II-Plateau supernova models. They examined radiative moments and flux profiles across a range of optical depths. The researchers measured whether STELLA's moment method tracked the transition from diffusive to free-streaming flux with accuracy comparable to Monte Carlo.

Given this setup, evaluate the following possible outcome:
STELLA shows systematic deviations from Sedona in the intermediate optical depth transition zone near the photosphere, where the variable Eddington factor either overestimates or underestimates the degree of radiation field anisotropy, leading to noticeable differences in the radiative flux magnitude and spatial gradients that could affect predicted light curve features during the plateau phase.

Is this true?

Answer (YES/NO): NO